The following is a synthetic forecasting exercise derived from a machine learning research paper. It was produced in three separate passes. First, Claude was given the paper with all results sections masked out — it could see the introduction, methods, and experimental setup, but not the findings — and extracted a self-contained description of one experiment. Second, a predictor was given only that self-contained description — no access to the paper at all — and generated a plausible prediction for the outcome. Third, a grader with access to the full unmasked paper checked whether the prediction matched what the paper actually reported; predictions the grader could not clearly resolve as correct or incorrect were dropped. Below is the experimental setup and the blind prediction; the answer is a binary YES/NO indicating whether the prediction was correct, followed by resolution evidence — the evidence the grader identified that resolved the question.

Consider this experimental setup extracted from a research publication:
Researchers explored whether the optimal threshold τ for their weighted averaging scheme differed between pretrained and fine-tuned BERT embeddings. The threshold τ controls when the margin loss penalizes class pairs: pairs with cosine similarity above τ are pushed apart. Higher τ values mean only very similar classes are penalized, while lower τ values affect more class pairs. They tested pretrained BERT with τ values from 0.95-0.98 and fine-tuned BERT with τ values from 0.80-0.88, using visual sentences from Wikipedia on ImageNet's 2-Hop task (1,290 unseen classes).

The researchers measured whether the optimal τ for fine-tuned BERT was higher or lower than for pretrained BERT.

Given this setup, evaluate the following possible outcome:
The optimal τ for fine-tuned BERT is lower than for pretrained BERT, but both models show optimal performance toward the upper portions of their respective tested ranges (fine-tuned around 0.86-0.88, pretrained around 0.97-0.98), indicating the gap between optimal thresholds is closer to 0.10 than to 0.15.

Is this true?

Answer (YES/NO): NO